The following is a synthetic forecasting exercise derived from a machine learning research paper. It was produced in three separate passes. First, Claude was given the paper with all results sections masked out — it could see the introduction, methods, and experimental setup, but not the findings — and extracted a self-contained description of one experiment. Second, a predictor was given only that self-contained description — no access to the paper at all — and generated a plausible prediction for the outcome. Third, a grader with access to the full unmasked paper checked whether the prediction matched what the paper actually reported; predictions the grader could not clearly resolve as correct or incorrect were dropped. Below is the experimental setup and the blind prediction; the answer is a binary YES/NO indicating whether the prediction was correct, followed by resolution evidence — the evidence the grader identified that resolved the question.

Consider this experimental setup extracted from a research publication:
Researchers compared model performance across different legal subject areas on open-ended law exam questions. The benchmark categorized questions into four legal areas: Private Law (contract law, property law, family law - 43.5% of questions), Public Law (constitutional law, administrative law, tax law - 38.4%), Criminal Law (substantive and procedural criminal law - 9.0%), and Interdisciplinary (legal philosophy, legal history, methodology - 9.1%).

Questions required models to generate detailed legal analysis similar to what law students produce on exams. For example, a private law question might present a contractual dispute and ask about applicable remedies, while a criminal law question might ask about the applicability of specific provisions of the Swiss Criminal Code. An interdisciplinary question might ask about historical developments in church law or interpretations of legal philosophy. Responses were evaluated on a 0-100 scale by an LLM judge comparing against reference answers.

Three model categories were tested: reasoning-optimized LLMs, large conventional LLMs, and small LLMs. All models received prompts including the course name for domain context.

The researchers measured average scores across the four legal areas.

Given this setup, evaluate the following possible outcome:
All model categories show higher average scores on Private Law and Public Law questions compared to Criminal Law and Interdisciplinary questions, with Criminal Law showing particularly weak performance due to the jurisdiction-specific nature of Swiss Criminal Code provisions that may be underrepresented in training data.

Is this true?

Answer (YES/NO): NO